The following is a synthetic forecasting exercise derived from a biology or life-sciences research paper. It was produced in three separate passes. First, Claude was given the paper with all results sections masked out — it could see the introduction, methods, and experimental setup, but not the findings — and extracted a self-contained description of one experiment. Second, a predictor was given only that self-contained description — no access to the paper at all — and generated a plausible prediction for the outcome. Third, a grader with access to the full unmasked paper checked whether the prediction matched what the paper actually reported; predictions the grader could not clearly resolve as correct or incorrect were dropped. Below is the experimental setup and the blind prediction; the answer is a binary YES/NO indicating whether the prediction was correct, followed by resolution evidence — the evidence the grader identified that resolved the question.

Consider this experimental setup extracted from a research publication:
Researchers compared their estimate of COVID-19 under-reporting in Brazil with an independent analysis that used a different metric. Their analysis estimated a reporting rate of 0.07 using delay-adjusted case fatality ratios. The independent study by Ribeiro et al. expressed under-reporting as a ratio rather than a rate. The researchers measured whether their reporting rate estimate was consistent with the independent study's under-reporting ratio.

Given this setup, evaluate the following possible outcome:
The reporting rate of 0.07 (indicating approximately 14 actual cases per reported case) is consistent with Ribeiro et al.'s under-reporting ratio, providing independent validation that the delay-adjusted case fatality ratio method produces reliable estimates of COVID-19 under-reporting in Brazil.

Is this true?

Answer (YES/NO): YES